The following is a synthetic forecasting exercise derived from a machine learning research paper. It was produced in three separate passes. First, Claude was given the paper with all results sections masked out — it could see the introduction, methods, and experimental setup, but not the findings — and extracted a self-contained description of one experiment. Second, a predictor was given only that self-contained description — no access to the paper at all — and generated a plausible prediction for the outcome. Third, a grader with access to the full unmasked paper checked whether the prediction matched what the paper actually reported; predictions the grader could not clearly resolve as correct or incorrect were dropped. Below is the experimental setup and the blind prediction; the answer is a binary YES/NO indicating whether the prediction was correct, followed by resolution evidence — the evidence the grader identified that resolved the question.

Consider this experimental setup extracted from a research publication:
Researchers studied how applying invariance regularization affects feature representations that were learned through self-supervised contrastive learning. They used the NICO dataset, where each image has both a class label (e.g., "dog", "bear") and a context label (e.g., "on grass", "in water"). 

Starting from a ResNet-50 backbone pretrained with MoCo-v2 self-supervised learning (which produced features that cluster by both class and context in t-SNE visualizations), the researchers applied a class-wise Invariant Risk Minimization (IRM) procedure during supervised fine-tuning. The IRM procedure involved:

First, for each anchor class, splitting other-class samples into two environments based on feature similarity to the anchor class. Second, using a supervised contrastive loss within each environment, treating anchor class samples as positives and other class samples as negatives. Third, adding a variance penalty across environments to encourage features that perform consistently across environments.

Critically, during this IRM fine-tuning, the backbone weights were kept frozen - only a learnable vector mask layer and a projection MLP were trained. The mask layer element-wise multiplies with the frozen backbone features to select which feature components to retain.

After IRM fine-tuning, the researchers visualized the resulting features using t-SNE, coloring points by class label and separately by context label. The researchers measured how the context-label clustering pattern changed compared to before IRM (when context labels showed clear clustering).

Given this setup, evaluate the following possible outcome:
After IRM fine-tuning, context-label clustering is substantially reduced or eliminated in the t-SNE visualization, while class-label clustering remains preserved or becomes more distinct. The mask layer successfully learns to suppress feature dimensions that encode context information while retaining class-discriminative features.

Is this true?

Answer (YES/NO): YES